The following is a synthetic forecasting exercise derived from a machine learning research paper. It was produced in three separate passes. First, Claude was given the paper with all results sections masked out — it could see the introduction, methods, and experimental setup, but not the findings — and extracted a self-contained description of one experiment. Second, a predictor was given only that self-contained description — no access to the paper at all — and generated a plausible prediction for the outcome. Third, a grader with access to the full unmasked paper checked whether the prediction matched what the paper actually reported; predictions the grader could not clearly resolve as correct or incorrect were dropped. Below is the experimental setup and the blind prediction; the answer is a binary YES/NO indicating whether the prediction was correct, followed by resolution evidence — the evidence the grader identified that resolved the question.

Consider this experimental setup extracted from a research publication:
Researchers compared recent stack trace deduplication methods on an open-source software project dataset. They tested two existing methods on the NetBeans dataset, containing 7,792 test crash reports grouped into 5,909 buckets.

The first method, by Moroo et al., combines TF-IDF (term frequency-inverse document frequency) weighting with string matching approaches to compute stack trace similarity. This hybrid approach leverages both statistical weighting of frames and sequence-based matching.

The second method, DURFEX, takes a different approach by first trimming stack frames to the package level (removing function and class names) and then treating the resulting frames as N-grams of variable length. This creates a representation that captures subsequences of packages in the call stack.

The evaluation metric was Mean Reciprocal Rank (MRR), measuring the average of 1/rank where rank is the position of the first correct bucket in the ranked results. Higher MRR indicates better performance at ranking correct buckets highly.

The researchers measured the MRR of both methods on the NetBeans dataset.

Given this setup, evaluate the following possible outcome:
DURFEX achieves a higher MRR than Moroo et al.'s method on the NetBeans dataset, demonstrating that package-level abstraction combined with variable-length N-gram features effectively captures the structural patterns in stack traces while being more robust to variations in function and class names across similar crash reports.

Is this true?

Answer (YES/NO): YES